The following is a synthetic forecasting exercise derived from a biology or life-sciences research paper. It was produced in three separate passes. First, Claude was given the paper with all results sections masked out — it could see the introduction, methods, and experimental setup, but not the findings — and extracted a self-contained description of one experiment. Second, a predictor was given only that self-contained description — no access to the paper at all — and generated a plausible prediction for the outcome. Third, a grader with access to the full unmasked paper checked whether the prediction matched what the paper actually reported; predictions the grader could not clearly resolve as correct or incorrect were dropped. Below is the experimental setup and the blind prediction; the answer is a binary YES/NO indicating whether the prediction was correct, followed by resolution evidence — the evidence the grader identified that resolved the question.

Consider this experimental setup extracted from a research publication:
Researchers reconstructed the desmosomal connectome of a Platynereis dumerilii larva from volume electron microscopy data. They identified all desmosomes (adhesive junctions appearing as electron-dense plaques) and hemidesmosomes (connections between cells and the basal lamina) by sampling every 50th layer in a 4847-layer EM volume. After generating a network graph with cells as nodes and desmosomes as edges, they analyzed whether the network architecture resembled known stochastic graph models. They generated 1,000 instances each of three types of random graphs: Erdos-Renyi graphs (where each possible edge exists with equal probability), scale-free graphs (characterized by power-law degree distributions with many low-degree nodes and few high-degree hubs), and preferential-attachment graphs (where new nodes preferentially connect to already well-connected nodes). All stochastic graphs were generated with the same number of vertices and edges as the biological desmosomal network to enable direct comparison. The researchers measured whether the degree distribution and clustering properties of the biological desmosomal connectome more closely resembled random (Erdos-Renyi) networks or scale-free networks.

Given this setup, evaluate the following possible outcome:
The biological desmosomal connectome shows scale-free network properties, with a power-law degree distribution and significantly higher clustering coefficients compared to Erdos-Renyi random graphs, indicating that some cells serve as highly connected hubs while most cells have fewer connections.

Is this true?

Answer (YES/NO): NO